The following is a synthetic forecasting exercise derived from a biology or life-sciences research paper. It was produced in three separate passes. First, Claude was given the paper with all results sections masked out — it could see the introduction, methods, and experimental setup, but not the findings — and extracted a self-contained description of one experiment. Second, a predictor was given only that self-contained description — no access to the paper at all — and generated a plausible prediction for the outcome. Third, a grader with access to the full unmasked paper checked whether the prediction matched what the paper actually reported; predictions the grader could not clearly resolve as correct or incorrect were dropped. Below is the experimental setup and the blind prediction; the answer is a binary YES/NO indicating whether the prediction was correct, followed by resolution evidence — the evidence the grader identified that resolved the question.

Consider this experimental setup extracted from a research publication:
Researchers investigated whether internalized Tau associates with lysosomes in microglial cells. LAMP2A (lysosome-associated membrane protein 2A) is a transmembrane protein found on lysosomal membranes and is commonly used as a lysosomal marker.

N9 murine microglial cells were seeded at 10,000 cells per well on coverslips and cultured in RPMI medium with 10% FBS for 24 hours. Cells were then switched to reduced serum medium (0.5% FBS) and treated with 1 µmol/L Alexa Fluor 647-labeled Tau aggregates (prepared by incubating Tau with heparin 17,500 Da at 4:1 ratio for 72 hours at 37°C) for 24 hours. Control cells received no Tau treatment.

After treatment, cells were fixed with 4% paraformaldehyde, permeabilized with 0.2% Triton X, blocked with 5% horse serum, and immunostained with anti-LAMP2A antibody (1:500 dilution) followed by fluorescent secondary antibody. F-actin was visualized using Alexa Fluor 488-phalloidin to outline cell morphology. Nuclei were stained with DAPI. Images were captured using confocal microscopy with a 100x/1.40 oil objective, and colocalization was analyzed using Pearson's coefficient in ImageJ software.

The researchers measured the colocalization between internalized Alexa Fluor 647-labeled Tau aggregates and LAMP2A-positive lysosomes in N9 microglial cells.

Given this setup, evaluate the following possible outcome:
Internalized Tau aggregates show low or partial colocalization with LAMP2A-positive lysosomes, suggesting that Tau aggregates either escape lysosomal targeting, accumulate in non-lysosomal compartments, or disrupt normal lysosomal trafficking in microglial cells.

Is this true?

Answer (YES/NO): NO